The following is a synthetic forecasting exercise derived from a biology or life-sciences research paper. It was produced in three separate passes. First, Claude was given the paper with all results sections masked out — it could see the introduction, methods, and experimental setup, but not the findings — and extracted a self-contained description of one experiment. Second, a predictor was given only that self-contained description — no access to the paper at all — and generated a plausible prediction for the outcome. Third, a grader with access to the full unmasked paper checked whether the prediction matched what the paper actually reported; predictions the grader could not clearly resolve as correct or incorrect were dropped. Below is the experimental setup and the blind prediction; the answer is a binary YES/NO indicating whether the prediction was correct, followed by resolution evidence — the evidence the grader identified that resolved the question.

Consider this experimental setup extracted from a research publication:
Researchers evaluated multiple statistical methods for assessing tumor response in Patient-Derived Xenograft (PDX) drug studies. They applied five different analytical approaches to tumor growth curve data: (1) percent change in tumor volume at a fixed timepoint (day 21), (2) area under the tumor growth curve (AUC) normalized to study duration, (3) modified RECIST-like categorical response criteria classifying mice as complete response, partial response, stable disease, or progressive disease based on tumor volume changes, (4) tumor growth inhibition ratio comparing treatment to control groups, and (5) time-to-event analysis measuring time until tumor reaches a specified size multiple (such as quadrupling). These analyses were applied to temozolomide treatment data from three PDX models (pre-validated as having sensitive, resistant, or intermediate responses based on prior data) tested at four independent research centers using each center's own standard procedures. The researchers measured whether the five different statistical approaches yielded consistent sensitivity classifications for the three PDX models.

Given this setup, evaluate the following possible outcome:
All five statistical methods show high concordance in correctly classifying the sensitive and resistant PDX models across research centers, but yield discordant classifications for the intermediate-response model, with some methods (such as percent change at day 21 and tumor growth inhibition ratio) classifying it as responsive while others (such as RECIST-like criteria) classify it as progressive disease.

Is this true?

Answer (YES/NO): NO